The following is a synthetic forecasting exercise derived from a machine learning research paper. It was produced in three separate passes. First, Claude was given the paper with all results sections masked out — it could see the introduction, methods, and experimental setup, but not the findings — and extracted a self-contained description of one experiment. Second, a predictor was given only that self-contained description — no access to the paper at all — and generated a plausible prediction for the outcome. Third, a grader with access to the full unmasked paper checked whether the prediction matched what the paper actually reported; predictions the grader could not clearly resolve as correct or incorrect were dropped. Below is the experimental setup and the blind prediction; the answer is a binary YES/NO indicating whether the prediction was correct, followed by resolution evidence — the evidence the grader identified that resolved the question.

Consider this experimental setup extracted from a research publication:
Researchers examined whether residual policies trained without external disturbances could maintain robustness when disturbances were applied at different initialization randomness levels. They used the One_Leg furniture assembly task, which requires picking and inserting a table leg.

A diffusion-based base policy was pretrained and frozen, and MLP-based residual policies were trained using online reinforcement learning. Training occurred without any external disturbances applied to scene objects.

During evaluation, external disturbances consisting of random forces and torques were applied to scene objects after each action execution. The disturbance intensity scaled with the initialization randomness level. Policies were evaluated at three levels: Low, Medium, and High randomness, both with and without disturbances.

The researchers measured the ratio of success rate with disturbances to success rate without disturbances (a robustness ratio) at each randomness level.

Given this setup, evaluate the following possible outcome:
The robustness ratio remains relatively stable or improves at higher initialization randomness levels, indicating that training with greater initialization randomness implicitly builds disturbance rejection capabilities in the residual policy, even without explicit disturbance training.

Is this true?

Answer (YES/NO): NO